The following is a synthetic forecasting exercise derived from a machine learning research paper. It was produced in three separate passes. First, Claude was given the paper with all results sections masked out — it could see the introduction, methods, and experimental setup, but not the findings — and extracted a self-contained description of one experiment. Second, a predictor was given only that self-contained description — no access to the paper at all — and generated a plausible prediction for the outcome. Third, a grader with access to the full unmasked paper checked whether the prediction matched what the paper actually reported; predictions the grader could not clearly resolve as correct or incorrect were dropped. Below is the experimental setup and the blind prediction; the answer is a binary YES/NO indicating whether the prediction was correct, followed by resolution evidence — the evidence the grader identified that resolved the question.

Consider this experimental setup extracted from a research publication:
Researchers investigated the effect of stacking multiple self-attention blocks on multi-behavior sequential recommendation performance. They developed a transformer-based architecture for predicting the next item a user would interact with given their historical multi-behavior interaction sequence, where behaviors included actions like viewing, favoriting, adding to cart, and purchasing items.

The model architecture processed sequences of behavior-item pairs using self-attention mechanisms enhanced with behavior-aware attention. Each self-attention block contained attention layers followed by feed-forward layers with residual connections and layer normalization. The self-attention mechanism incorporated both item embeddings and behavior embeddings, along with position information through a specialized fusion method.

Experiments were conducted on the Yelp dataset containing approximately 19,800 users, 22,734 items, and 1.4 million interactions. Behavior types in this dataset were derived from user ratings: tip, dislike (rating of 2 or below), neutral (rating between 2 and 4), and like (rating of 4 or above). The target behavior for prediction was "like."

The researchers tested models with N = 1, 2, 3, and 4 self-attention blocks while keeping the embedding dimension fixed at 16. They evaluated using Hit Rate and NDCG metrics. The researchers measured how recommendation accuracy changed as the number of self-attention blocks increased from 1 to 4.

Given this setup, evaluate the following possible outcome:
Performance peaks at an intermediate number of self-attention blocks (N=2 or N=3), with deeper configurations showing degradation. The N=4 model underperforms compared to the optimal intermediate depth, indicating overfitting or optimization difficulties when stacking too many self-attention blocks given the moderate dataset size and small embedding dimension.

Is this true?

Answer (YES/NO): NO